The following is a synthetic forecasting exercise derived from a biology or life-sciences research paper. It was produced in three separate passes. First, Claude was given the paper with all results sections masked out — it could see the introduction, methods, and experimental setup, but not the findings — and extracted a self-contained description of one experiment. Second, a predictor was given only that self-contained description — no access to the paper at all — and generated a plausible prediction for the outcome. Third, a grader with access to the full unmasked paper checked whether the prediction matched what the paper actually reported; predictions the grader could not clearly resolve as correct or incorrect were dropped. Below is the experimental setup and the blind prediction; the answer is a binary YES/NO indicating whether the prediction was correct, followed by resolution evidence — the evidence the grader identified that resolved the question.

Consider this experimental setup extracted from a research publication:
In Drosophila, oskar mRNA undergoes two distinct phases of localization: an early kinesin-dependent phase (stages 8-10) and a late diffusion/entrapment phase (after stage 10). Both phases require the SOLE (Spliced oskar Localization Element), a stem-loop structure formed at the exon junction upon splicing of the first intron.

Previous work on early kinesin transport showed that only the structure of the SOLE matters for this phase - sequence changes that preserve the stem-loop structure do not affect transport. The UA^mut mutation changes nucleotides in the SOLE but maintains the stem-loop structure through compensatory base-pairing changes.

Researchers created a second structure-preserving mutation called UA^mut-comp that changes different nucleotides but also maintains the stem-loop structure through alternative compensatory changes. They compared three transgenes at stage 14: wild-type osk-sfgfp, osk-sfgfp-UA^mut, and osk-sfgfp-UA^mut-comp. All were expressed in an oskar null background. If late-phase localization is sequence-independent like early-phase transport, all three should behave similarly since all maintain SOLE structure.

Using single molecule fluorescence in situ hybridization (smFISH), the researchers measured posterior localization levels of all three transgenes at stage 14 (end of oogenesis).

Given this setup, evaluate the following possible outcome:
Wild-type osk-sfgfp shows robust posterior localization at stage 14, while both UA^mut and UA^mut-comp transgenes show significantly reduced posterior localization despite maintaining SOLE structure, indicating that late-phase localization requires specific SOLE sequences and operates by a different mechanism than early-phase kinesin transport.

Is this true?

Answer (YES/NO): NO